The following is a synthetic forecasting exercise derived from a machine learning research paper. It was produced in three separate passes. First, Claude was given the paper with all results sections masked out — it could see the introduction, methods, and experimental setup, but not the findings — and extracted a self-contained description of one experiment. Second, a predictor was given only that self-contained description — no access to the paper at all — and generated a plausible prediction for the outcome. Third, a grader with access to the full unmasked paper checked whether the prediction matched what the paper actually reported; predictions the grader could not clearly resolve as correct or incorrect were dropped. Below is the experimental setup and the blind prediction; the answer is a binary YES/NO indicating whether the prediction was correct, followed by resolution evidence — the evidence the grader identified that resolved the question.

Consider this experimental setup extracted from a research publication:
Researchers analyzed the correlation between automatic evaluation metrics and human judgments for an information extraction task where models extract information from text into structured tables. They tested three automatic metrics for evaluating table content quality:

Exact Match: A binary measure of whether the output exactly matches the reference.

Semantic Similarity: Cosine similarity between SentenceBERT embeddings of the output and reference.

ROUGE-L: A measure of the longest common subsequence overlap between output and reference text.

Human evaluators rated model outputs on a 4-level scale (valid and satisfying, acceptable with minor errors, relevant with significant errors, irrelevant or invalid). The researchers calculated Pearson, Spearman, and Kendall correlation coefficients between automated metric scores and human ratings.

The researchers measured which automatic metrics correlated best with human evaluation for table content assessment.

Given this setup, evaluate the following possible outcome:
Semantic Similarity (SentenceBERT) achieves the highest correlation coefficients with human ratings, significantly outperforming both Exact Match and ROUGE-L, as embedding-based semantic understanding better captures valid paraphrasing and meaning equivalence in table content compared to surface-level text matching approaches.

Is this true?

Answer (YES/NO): NO